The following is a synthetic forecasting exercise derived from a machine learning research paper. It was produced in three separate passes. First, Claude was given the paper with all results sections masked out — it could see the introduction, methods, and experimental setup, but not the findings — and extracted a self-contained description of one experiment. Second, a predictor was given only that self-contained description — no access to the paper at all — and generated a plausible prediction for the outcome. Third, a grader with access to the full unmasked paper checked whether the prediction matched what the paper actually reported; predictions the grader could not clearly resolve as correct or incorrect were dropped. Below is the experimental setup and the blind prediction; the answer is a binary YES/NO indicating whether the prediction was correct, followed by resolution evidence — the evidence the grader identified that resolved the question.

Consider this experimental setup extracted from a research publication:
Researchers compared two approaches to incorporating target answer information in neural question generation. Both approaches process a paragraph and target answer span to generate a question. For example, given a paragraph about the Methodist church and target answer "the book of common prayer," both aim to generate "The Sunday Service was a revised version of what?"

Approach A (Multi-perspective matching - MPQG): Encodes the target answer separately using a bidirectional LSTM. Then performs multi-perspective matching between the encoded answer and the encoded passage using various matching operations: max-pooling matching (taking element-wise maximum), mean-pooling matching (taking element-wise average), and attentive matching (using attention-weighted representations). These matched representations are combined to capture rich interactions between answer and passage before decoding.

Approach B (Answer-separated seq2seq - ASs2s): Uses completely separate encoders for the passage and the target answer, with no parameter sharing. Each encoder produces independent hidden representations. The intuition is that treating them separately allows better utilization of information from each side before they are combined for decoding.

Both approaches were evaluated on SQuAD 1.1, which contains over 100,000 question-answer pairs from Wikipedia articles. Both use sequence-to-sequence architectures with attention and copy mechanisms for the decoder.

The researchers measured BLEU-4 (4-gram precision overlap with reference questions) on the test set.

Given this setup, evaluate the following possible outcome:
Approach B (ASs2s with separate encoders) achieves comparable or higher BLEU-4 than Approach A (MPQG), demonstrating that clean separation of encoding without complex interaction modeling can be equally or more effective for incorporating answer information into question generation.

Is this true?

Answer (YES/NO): YES